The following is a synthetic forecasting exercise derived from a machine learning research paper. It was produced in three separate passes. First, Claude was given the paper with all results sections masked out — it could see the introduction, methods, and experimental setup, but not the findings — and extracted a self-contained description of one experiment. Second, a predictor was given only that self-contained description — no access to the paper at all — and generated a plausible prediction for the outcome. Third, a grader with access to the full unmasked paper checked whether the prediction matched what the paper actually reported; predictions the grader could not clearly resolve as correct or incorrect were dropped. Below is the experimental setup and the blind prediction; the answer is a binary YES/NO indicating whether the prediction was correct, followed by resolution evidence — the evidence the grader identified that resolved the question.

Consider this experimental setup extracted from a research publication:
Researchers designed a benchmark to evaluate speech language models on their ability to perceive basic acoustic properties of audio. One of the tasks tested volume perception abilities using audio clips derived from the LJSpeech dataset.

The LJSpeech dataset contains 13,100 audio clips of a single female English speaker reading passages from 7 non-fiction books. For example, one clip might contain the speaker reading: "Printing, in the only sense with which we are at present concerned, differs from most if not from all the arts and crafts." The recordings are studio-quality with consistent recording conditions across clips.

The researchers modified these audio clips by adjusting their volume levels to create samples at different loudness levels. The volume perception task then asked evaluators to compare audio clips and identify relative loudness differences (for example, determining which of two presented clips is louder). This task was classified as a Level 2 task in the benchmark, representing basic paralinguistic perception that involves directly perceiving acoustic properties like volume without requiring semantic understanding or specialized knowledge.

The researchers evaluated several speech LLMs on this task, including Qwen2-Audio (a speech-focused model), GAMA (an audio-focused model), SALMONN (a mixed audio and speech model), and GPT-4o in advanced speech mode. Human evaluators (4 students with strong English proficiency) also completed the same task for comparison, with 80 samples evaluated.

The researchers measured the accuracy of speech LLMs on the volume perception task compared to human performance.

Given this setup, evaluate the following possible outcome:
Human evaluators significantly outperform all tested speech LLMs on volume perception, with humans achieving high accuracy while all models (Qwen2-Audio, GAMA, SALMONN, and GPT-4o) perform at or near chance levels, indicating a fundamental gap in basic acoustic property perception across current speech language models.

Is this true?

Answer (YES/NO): NO